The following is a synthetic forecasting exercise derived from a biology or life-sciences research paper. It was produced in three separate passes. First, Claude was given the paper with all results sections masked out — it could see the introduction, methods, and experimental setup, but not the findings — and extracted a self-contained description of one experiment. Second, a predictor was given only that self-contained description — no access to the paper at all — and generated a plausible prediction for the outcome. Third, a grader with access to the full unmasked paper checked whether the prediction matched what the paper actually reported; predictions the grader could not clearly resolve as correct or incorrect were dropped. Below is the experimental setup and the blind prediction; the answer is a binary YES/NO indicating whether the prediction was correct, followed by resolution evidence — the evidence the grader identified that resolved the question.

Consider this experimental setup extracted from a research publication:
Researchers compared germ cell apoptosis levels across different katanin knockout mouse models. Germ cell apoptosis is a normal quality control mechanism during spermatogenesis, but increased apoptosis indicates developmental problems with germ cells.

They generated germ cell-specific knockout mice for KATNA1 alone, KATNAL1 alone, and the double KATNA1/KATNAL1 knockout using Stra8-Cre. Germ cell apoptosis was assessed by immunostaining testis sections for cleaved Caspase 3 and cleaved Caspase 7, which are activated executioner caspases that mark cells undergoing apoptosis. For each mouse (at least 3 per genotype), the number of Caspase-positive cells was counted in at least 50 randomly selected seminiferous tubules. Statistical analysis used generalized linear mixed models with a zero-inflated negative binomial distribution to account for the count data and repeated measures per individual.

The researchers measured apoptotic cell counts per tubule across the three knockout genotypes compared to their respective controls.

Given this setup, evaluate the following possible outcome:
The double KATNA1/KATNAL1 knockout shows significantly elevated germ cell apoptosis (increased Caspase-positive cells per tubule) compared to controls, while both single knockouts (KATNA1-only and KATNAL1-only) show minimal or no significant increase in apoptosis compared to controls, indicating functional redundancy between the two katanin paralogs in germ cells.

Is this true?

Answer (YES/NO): YES